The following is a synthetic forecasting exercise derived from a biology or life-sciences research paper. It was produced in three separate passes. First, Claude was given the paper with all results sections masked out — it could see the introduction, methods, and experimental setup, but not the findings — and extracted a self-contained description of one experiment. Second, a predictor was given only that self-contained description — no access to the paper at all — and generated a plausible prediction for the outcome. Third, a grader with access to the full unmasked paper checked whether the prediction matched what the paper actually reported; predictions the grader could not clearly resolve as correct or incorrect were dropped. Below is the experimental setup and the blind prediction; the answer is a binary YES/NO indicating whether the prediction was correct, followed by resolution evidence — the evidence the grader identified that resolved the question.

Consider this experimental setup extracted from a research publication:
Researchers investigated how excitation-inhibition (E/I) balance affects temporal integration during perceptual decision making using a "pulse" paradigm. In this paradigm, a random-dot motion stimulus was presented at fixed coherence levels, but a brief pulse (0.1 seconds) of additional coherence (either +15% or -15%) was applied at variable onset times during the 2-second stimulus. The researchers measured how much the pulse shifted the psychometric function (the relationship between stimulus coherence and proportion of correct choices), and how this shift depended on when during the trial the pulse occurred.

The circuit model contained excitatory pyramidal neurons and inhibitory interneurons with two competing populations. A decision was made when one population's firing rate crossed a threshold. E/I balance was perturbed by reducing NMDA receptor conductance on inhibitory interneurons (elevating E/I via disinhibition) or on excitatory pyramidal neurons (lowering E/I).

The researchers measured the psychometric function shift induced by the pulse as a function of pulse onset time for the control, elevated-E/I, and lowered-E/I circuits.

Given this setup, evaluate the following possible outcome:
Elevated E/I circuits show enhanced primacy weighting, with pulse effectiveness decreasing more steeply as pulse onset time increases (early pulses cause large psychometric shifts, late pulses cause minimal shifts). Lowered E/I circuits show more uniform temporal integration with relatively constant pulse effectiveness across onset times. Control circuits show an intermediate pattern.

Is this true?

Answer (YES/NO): YES